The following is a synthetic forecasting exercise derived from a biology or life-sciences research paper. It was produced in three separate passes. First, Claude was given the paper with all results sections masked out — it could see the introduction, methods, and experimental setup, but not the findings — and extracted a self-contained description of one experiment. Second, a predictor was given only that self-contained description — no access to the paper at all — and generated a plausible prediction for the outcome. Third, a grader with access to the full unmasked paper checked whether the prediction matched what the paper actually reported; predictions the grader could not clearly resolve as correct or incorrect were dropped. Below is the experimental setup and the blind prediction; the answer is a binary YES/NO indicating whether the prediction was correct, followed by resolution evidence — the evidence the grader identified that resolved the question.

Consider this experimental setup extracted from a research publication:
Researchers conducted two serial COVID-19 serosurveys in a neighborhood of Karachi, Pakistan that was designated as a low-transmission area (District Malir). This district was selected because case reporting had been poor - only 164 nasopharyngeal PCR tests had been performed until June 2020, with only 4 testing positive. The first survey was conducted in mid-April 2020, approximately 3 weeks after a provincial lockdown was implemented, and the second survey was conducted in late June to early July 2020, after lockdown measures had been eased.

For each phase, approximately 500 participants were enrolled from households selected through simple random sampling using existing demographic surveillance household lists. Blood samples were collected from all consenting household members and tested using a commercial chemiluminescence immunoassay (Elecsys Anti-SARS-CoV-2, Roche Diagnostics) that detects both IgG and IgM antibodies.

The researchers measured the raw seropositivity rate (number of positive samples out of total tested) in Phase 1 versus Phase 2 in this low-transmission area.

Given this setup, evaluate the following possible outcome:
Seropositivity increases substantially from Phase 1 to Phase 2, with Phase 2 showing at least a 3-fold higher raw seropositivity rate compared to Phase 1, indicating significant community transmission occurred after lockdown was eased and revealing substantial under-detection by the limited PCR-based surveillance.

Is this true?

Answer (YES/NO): YES